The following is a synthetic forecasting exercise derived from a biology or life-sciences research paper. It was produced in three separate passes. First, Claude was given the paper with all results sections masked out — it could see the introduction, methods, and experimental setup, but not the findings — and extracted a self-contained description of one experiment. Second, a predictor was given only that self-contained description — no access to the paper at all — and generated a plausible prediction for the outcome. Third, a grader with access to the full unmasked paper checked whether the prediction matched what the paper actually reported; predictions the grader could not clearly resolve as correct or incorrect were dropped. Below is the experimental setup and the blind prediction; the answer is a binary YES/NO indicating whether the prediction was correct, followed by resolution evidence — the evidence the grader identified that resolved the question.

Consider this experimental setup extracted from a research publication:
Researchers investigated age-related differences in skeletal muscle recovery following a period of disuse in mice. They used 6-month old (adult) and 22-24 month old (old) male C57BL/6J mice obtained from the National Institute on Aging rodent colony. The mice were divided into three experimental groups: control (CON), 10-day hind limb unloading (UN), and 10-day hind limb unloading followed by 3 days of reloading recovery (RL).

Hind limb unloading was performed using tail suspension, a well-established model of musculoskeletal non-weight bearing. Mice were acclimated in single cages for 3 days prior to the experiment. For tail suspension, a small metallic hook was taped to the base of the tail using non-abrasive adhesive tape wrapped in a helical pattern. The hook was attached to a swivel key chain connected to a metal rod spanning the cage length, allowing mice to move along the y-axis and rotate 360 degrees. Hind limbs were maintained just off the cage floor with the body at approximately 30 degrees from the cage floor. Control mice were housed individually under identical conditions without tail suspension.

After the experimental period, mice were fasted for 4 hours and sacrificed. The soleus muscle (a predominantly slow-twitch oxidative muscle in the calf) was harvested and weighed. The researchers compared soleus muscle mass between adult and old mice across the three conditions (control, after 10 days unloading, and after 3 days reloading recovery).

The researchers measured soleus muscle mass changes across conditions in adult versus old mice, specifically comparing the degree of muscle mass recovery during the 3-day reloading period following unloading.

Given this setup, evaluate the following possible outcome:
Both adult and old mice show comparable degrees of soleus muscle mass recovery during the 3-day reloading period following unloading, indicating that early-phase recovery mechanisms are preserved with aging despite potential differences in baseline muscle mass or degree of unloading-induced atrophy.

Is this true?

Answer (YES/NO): NO